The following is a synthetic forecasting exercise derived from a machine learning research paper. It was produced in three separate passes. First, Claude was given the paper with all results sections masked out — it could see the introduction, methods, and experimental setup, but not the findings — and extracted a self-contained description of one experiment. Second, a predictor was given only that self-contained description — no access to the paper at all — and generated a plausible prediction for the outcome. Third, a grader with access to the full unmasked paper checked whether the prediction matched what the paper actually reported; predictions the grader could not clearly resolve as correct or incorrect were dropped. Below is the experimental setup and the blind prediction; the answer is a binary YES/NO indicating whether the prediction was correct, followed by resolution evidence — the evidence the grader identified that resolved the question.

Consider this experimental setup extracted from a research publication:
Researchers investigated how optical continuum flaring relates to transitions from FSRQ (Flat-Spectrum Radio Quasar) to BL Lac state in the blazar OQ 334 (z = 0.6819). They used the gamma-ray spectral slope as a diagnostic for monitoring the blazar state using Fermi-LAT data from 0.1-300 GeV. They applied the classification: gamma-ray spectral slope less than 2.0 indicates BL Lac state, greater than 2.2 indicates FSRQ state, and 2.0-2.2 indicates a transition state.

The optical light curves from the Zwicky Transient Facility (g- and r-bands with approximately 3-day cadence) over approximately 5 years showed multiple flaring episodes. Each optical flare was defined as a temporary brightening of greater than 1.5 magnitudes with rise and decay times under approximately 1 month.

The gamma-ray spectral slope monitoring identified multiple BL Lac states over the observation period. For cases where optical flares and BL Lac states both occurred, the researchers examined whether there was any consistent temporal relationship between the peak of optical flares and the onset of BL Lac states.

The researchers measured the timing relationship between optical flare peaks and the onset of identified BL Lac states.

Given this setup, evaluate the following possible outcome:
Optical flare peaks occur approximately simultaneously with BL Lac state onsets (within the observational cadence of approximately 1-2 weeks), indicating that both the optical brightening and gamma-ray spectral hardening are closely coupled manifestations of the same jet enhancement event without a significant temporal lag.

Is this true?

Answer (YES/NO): NO